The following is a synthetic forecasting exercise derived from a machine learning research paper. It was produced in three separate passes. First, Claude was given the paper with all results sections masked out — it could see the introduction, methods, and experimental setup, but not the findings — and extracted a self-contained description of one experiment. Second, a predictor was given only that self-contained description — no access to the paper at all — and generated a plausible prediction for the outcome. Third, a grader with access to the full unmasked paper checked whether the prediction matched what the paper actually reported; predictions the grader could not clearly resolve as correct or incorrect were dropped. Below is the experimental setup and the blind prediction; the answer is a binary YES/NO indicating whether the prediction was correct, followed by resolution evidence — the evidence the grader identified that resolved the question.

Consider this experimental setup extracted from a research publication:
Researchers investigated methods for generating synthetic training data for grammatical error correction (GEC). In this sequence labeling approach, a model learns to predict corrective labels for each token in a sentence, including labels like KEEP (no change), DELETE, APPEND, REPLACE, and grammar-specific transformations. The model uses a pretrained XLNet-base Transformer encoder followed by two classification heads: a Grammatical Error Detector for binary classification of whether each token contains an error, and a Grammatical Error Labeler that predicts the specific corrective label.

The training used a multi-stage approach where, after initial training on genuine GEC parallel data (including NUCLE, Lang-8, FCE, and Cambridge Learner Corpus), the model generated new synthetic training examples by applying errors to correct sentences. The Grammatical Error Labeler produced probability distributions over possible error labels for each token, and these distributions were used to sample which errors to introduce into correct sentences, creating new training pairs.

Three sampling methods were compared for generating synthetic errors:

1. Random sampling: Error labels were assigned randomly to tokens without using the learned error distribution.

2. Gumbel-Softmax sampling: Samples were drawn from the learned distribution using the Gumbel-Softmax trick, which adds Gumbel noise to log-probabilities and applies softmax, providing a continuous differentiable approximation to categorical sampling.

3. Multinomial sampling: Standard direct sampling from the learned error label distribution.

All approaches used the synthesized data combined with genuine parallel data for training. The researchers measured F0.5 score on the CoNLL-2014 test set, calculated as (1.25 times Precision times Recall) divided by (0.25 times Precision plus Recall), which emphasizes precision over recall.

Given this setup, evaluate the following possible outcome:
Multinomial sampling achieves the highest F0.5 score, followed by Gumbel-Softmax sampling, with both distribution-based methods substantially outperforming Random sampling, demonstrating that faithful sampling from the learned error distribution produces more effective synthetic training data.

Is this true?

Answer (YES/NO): NO